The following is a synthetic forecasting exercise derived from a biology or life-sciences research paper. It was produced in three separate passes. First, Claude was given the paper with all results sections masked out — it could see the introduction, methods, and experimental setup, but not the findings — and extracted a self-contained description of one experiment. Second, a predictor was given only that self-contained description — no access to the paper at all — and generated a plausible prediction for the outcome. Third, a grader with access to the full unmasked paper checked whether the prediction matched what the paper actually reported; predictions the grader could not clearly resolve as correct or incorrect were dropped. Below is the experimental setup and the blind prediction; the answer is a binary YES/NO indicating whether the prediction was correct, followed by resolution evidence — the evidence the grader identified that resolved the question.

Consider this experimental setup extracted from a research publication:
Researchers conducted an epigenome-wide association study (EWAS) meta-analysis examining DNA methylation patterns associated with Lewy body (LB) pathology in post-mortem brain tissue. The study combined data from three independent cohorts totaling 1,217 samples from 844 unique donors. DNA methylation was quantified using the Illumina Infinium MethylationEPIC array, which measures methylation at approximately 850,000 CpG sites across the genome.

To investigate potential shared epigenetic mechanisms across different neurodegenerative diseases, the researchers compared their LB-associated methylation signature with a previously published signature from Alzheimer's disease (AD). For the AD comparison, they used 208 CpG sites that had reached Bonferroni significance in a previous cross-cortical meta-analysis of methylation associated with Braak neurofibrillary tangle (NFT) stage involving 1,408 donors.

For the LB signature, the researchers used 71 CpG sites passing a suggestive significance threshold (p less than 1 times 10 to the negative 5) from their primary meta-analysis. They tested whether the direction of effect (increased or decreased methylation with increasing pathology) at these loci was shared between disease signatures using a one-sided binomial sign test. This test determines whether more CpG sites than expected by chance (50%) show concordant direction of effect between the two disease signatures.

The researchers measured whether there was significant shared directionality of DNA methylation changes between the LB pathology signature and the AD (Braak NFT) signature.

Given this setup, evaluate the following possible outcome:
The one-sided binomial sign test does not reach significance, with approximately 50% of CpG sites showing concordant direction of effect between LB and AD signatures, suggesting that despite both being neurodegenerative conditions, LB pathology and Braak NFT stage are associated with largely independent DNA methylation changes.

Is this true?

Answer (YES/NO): NO